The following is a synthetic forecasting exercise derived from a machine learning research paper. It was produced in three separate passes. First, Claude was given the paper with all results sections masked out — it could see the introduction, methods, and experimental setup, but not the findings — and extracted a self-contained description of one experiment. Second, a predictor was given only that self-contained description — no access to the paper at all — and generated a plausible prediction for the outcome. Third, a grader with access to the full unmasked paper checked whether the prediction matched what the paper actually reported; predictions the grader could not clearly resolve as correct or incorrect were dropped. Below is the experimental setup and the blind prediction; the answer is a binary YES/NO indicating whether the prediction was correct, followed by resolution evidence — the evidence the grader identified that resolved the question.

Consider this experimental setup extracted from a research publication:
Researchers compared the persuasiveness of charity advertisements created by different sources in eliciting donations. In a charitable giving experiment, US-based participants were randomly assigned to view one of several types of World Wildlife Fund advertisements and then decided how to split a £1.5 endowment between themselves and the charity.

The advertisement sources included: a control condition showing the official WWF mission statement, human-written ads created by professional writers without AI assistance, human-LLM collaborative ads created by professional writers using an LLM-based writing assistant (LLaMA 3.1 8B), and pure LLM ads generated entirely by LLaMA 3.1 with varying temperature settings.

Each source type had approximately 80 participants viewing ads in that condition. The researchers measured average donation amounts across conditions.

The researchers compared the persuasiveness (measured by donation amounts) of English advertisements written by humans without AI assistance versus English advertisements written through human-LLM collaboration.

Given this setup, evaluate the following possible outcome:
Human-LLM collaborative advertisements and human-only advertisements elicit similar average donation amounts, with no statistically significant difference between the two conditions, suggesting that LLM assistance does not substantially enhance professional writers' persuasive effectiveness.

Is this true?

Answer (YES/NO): YES